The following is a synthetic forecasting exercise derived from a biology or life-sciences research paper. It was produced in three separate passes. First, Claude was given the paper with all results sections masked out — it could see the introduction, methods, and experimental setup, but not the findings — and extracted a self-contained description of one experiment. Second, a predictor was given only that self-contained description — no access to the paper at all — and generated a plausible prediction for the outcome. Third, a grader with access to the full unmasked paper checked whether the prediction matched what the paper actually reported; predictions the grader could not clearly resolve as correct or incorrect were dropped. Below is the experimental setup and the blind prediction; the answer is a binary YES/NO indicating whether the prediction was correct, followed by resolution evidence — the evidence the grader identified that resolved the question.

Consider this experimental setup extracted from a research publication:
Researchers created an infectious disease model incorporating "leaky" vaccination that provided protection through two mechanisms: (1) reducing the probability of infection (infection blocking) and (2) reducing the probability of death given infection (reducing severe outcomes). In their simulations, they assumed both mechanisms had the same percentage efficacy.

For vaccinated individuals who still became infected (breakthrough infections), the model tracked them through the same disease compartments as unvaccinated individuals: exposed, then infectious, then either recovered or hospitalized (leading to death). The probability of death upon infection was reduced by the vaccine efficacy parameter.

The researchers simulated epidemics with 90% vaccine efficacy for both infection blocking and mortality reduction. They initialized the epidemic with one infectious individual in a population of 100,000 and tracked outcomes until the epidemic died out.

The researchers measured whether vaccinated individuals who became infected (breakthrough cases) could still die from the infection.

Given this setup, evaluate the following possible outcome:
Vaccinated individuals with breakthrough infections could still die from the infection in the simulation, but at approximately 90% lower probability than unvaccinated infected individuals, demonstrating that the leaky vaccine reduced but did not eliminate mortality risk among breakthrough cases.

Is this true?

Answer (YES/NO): YES